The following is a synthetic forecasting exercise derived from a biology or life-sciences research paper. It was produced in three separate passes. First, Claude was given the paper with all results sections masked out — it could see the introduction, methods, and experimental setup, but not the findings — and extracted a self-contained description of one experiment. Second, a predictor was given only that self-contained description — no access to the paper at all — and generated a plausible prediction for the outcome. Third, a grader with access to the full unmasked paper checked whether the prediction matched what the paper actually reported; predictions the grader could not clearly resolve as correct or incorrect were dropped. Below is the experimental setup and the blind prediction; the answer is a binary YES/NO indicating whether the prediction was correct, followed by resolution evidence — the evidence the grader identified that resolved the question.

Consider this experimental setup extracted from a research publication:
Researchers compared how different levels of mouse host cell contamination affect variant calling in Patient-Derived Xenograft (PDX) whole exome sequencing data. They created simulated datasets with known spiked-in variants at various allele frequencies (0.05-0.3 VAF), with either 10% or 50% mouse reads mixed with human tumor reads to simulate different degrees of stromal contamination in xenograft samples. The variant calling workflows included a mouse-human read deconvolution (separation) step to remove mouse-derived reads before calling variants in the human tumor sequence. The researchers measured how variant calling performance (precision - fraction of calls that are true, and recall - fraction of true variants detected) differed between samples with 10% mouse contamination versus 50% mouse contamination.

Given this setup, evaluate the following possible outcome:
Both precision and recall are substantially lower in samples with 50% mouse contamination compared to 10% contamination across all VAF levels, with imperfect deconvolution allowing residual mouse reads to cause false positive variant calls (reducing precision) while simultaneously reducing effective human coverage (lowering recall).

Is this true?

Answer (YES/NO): NO